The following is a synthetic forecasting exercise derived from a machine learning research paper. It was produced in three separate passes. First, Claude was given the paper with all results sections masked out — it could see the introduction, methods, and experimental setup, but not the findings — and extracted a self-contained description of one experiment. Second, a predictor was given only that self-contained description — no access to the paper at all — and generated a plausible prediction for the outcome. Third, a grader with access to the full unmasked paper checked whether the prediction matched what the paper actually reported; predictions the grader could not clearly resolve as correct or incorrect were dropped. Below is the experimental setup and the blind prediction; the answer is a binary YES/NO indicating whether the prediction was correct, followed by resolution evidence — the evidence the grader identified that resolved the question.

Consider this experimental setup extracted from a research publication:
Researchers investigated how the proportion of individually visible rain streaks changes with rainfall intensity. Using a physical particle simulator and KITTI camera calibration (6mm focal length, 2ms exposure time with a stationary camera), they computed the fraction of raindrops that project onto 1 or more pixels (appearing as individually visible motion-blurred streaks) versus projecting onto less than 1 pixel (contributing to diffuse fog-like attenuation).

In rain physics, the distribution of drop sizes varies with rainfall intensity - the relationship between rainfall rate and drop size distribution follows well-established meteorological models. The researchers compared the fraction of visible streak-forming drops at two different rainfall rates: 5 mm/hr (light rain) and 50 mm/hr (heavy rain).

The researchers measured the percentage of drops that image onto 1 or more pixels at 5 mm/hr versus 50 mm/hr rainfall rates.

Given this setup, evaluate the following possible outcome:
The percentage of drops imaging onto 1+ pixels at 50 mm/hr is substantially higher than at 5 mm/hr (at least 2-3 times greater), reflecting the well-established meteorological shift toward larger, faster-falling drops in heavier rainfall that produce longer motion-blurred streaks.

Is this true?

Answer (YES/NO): NO